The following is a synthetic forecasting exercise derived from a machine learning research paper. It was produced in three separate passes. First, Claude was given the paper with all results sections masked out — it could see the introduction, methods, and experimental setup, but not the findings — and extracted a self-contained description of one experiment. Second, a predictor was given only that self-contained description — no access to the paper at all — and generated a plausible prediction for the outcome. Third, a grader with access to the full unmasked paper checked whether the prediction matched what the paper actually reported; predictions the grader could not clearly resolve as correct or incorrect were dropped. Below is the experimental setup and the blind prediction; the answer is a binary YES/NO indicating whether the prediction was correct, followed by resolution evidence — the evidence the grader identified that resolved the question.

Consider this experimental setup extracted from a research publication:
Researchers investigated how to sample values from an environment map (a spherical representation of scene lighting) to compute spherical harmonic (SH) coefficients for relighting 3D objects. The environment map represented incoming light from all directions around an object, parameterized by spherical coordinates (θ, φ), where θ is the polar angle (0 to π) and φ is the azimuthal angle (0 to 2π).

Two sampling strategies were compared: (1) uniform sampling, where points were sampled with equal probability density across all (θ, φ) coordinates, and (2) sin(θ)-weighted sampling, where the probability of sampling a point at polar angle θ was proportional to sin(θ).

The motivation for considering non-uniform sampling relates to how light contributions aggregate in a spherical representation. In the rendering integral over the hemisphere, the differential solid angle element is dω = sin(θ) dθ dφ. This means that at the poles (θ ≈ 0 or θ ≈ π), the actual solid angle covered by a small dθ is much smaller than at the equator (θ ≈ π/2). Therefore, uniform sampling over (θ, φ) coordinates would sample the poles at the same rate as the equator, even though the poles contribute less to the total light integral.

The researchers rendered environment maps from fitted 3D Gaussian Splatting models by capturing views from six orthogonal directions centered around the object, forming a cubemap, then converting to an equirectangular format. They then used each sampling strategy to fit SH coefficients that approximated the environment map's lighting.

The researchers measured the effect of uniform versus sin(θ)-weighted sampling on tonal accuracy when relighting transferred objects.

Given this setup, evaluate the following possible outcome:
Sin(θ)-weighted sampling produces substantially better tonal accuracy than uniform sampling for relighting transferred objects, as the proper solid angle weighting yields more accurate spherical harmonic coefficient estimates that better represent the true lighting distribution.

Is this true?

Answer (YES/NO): YES